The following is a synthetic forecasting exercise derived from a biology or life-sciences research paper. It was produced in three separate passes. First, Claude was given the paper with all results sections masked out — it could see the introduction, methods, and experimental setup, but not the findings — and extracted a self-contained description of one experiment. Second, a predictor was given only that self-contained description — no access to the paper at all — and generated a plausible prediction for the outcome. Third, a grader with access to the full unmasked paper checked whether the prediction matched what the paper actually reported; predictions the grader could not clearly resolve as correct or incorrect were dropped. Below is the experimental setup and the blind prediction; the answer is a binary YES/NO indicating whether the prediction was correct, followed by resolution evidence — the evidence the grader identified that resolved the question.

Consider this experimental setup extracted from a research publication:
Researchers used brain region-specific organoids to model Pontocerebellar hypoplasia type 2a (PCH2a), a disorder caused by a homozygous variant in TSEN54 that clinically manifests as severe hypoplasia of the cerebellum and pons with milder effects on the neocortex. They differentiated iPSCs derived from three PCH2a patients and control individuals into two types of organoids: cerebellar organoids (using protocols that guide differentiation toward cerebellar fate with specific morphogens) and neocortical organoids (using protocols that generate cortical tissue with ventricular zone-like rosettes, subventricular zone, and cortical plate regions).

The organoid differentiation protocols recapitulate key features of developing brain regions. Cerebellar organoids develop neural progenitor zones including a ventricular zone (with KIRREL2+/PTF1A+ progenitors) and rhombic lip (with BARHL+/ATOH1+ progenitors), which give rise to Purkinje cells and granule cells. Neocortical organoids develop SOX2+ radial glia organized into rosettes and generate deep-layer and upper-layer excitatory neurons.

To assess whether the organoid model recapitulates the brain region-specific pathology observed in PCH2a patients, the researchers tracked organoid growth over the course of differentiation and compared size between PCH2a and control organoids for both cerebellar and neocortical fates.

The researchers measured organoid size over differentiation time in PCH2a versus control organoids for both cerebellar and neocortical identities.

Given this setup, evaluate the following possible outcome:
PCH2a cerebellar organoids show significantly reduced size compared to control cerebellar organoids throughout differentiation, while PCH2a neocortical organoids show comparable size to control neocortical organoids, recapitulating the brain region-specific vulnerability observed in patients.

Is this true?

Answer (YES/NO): NO